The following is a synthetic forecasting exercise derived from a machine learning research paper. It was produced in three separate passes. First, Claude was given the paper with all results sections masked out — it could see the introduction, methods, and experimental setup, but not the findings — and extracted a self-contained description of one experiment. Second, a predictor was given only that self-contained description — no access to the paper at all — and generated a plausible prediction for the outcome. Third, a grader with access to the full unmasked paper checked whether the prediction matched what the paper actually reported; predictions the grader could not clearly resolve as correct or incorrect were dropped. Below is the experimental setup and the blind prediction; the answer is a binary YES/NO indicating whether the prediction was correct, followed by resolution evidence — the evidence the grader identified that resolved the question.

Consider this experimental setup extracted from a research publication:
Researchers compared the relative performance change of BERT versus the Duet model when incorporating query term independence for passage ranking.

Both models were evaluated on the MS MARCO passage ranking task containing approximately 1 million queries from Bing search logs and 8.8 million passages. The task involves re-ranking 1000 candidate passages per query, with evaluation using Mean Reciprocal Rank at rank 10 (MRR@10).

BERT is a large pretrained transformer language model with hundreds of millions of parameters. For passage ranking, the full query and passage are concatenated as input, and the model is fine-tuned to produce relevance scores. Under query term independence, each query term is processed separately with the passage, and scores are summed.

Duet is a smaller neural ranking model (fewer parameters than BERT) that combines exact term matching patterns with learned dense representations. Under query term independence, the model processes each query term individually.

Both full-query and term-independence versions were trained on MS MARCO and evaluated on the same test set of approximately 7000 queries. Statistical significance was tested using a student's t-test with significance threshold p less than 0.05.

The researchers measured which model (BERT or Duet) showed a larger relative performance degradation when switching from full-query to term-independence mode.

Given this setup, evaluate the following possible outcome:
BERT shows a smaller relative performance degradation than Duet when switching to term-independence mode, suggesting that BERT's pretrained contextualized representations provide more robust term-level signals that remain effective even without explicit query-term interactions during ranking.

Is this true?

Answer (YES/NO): NO